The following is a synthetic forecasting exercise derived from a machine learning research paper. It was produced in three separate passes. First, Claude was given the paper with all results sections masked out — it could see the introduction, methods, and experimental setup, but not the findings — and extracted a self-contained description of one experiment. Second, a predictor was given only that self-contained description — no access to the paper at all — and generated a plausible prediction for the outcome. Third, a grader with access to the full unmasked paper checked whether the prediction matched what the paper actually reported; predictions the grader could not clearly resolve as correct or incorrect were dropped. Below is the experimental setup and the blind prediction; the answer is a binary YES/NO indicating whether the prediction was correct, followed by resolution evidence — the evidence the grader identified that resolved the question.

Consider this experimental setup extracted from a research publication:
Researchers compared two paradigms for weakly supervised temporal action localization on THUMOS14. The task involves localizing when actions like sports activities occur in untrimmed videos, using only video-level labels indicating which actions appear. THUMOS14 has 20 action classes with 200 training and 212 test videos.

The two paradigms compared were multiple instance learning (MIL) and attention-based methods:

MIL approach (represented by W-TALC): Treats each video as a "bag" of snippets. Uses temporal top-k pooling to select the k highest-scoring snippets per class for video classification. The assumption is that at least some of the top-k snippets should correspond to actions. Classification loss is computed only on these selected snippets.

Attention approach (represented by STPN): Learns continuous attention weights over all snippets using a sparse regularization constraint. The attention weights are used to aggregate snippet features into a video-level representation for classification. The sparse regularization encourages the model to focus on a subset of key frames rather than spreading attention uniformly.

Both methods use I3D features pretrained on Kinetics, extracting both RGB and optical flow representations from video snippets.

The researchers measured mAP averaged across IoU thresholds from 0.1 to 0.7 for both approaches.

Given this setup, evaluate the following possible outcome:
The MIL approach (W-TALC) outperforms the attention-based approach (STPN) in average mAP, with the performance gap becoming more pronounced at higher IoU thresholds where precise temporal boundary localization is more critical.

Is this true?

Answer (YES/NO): NO